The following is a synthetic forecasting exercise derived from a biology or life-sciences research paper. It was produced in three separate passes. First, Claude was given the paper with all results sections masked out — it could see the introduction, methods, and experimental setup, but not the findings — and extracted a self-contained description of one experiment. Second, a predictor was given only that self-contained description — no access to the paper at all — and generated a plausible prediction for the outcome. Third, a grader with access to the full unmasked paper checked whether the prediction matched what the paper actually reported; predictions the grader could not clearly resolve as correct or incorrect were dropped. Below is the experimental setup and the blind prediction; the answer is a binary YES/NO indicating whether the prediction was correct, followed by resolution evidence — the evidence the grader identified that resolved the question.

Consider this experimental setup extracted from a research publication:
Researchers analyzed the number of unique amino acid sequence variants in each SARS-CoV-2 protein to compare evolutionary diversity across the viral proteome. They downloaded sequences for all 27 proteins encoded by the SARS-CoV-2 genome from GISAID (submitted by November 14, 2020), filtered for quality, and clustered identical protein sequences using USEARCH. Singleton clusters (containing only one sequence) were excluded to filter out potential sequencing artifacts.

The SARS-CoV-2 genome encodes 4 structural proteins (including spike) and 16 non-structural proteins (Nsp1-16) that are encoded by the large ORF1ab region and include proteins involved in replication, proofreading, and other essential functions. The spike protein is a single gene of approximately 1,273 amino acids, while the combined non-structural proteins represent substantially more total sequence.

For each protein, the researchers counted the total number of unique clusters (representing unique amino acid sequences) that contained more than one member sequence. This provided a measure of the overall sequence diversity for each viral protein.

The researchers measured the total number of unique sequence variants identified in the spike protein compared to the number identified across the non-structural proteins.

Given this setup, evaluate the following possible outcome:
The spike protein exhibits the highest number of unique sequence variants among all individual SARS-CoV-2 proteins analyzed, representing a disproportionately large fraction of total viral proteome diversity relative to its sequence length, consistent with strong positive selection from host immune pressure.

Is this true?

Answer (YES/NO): NO